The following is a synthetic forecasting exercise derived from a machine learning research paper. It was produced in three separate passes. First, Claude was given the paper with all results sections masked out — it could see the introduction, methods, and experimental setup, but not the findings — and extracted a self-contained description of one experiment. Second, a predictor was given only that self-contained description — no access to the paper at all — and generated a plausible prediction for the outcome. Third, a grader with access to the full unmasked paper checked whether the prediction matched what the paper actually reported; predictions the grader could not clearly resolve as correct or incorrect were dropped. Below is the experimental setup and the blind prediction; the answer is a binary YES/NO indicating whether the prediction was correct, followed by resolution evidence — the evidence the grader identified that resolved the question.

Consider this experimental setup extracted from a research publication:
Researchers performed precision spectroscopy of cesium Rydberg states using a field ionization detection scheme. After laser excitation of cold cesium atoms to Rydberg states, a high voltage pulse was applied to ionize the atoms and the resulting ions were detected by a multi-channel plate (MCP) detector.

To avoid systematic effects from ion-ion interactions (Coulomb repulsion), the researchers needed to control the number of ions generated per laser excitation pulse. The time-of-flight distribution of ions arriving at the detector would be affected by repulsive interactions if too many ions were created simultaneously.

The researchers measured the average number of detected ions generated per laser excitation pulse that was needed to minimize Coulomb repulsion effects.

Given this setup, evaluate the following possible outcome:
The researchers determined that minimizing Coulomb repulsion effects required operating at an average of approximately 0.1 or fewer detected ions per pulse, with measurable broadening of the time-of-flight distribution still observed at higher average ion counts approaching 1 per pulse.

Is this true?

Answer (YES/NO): NO